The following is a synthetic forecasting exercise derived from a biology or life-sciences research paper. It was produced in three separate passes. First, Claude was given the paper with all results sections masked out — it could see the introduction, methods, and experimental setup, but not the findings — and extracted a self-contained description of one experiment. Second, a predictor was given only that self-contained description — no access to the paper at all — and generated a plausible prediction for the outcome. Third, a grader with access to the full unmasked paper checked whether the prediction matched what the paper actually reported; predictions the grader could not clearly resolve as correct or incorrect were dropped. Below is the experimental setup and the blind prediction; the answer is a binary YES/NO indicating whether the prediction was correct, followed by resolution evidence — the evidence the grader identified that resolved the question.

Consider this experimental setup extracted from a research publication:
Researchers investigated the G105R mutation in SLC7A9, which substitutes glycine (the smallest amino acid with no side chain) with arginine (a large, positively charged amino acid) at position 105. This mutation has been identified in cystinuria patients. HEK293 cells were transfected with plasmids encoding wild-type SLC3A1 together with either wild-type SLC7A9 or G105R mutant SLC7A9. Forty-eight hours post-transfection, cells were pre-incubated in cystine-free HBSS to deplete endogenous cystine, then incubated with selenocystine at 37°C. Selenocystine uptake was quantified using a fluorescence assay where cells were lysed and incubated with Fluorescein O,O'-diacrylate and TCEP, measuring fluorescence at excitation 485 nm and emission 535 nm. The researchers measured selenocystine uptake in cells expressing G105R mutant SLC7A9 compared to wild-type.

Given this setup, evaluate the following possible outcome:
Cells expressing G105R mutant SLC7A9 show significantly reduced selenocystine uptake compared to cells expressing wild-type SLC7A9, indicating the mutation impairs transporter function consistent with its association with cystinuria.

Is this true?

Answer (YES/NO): YES